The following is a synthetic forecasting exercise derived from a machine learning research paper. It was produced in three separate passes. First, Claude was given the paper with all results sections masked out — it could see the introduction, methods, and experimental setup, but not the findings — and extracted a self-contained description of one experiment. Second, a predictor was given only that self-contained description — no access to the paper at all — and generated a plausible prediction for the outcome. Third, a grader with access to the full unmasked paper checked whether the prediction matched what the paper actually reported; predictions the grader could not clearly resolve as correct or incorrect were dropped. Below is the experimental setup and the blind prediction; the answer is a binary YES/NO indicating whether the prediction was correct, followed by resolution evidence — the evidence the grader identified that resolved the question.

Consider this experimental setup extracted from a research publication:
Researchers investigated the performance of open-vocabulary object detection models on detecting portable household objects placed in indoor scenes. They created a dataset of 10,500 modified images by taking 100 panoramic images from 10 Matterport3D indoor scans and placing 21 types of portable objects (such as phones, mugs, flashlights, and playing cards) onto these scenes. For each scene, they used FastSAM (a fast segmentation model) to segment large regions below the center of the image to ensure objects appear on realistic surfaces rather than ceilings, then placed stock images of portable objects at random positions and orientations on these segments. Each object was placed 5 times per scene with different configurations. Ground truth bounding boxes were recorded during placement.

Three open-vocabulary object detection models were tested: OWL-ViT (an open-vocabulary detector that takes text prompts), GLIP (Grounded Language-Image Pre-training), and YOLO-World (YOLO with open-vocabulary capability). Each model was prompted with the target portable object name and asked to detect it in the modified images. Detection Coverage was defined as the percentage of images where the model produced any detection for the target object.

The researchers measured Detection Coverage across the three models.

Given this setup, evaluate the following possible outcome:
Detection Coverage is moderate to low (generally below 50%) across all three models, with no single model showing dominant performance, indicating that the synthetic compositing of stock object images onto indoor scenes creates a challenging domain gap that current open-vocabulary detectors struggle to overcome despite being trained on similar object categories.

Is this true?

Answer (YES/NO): NO